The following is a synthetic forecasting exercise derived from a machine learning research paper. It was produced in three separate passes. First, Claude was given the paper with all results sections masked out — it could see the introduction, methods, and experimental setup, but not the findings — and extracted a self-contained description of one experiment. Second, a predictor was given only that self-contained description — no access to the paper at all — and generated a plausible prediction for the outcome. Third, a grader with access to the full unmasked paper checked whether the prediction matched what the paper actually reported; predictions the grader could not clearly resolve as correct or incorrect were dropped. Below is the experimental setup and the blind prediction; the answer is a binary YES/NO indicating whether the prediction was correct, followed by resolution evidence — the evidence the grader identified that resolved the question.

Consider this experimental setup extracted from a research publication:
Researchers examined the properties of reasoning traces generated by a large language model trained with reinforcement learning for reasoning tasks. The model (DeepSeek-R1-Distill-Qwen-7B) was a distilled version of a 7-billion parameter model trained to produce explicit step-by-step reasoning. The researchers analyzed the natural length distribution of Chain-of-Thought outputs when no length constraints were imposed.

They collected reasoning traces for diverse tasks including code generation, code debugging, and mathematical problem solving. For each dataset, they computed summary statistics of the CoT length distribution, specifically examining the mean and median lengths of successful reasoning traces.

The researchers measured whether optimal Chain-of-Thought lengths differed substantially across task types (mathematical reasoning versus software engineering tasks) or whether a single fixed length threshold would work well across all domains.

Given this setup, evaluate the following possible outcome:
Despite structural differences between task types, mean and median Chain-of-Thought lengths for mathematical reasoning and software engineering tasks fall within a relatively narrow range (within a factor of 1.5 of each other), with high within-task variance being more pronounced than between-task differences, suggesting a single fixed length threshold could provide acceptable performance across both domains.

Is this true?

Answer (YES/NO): NO